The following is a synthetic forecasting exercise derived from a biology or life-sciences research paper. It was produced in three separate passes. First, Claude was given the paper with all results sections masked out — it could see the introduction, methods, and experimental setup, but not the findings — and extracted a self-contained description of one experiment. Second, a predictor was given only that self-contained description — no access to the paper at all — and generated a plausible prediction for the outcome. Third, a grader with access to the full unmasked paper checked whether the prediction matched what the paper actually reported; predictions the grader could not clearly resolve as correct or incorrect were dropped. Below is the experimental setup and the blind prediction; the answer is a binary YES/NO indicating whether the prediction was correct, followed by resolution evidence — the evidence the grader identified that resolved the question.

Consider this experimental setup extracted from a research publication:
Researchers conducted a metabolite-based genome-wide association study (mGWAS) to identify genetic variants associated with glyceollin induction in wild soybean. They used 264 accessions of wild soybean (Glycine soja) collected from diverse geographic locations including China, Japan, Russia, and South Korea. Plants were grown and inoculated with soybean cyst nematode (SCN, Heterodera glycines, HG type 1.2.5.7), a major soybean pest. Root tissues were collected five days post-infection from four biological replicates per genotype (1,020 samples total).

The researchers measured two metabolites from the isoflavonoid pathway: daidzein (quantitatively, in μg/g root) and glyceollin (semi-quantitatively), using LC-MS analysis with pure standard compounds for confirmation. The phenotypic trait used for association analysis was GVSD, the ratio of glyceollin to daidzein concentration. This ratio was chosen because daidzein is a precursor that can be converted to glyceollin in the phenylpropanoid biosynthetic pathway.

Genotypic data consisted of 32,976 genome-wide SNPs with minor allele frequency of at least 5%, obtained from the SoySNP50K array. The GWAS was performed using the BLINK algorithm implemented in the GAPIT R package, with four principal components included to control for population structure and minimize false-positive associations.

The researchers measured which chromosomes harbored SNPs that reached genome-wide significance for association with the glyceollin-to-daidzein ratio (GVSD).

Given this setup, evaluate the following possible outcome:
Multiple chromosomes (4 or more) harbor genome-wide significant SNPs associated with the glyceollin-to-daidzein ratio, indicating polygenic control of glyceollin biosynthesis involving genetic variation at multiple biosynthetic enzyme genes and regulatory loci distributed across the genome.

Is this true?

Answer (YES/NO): YES